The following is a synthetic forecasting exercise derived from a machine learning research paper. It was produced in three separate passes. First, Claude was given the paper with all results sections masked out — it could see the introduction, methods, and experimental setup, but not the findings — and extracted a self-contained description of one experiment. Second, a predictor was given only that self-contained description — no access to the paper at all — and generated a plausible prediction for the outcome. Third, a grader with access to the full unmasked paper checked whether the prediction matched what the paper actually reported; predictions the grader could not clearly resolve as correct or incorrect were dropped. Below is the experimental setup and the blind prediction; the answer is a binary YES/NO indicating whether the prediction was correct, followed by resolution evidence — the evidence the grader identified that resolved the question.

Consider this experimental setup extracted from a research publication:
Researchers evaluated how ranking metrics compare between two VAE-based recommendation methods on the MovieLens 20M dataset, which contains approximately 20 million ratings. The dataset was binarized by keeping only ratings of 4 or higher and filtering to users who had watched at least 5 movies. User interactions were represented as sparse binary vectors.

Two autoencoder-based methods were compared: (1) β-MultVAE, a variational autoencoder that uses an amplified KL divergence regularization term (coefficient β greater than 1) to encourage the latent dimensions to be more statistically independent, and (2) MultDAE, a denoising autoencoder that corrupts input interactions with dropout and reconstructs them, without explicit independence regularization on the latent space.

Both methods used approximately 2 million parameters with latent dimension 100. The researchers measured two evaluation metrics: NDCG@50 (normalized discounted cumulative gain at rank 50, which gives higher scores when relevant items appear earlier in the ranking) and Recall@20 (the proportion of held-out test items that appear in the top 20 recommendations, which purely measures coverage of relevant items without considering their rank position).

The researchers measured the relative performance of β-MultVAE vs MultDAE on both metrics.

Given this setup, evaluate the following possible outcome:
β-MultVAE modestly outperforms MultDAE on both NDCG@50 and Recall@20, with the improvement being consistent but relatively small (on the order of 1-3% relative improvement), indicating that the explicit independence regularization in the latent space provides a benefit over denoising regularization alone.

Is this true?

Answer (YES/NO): NO